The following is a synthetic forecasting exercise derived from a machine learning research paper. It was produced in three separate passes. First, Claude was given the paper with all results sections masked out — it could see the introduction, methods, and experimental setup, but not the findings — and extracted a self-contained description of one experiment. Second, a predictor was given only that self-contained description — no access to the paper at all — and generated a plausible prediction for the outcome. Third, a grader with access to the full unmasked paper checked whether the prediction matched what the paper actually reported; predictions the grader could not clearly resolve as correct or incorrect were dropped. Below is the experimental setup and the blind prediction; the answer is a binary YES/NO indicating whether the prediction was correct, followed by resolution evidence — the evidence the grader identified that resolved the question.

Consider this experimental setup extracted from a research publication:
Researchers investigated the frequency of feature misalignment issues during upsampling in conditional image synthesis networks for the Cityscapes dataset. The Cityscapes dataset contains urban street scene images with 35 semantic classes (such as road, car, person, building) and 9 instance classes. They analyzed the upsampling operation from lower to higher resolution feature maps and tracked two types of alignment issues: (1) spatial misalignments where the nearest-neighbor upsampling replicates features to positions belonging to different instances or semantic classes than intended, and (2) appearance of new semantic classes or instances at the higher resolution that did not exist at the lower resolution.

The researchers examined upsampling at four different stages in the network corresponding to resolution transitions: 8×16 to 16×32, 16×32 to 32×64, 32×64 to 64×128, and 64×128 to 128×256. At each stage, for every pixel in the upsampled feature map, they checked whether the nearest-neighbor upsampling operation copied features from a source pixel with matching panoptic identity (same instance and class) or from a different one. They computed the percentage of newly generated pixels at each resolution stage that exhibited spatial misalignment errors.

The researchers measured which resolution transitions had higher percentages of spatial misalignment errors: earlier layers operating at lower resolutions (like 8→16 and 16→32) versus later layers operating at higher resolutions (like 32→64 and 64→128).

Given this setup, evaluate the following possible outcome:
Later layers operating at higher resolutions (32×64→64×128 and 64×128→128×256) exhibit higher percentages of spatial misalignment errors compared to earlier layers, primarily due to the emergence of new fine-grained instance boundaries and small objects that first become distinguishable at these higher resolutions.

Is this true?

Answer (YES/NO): NO